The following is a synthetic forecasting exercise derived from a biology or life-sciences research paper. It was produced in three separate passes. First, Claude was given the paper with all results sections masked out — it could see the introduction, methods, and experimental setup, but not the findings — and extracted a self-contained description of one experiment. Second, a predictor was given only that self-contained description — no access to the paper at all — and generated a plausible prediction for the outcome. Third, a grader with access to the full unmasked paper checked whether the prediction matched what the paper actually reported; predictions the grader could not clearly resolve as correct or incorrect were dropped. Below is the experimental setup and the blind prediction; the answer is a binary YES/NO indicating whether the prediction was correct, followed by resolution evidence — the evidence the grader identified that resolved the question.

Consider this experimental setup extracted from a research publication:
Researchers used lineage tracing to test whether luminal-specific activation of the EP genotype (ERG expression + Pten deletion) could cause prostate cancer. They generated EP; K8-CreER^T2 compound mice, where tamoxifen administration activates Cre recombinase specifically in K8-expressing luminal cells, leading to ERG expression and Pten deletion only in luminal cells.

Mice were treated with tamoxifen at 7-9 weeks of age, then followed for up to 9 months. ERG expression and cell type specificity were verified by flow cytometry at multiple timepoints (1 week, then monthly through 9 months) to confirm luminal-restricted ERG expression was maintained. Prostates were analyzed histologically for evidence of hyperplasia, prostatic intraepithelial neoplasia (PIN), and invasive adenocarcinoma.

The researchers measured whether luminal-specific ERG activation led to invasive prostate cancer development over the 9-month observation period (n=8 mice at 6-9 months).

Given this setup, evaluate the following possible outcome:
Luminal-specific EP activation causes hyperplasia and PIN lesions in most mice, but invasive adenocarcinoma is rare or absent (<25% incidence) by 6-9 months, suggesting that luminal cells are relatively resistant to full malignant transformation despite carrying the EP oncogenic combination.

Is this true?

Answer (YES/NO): YES